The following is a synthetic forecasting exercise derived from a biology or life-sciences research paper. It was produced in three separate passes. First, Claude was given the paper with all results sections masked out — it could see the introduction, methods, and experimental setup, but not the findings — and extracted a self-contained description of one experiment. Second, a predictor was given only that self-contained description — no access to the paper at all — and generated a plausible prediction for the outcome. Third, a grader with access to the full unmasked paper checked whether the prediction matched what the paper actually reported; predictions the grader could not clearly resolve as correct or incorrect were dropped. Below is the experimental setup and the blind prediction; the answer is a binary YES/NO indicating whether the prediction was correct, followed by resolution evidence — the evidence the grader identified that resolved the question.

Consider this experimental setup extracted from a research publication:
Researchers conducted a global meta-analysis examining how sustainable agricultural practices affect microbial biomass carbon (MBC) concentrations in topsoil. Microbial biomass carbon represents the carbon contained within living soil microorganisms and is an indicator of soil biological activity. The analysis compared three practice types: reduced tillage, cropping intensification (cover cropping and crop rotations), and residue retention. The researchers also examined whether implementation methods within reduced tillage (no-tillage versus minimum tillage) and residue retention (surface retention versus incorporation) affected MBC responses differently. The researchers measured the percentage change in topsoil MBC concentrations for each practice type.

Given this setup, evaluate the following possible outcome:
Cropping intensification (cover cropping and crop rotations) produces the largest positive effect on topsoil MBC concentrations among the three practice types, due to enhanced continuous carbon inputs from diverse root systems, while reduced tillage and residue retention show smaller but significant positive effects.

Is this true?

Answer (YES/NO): NO